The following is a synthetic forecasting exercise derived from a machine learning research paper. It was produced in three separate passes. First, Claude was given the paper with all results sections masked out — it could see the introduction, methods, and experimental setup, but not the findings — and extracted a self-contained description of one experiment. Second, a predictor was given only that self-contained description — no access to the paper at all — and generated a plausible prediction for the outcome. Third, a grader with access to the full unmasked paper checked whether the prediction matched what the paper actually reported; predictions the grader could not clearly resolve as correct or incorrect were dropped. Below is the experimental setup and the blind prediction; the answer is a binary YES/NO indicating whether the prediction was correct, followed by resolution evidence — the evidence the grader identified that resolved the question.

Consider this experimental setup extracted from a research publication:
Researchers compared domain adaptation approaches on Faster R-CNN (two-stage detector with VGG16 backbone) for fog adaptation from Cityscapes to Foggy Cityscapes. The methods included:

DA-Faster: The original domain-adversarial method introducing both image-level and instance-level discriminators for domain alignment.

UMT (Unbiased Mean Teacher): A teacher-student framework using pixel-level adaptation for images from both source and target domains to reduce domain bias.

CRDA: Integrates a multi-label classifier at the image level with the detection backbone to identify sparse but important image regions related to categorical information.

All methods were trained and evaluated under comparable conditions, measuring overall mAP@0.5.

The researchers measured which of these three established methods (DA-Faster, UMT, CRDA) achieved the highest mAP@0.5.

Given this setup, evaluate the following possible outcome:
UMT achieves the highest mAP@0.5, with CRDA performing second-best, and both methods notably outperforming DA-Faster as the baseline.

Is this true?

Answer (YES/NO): YES